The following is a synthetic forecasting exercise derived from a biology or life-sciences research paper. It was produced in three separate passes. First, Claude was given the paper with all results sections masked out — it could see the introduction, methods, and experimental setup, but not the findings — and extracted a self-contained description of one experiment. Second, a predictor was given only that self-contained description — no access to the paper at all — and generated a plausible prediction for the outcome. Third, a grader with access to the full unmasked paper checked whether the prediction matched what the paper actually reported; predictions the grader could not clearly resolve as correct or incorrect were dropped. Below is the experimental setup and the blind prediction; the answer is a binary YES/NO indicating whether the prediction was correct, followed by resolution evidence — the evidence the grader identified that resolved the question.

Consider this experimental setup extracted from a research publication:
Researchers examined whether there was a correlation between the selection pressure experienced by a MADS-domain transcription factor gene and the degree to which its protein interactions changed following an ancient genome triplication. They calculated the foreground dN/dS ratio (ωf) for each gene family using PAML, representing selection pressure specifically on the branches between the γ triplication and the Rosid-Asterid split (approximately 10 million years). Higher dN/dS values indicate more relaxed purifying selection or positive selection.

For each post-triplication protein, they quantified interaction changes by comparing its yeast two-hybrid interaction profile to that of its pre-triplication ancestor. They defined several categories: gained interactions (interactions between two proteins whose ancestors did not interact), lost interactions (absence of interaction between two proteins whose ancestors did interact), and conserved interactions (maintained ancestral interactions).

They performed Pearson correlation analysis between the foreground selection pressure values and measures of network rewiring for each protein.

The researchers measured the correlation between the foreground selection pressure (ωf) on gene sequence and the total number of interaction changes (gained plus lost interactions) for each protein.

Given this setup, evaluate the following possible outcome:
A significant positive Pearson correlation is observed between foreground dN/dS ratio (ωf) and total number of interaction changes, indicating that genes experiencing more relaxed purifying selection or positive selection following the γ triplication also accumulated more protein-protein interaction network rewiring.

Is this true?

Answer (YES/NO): NO